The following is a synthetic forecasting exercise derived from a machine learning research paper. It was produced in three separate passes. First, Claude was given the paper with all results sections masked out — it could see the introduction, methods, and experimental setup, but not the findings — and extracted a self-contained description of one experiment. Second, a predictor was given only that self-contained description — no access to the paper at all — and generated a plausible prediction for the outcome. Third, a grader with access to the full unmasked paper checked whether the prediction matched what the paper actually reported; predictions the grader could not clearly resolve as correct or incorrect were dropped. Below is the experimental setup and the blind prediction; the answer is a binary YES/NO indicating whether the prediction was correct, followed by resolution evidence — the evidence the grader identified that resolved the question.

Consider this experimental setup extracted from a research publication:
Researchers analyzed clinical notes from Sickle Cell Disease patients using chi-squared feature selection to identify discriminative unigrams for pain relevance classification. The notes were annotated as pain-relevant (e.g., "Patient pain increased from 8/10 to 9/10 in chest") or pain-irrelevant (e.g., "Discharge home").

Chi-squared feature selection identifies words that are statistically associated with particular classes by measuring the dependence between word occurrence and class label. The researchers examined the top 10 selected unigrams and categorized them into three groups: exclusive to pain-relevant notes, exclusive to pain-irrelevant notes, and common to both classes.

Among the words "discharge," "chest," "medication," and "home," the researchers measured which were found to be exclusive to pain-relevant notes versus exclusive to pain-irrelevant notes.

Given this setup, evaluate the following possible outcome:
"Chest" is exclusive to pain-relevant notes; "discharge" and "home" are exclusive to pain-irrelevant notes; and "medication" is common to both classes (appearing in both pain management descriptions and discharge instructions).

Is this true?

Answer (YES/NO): NO